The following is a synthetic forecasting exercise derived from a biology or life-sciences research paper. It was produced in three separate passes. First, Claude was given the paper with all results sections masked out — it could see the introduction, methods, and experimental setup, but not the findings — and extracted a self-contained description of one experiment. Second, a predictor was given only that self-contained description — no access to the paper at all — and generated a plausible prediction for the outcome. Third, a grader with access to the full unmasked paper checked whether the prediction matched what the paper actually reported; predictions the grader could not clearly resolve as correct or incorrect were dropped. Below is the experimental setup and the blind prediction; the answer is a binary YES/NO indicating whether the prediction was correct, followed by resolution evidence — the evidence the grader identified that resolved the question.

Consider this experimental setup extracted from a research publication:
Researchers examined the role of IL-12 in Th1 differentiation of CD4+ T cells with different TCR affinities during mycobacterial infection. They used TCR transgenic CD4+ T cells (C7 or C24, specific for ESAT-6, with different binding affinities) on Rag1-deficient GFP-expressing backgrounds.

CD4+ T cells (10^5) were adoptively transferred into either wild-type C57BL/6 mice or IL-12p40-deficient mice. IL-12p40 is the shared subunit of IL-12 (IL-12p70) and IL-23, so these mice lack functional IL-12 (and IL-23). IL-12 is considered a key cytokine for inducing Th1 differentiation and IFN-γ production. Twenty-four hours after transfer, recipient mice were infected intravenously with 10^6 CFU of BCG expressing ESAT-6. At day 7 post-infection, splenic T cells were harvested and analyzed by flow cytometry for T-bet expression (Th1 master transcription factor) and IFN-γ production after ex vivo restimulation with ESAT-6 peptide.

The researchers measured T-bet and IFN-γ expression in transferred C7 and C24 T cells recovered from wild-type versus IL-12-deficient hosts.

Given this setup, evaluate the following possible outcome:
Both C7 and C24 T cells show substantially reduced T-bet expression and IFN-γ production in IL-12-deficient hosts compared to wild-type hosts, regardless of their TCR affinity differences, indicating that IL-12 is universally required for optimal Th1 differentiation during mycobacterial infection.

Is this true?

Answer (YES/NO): YES